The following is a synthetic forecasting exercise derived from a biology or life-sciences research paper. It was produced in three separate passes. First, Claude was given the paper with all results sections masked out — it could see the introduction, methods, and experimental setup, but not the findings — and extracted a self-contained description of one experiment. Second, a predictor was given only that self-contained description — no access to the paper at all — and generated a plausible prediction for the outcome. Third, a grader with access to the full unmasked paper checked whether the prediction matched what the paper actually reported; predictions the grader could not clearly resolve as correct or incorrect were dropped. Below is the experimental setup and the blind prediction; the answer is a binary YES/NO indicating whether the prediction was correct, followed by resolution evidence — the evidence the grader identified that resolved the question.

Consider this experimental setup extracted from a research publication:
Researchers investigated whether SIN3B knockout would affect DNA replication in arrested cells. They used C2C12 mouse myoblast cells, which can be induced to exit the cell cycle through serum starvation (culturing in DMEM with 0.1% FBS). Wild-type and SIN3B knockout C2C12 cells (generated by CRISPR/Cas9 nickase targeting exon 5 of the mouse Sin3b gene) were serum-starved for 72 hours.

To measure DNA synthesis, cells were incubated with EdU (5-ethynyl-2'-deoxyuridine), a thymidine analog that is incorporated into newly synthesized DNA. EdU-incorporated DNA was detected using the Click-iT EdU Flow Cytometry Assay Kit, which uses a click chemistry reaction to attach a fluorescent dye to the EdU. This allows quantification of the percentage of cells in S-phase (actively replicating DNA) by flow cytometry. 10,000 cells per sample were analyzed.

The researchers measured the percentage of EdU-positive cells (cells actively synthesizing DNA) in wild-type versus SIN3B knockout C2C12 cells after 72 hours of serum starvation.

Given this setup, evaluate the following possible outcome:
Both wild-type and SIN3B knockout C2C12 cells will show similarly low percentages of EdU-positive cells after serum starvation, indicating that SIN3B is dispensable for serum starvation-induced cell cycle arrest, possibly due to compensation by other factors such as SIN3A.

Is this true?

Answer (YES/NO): YES